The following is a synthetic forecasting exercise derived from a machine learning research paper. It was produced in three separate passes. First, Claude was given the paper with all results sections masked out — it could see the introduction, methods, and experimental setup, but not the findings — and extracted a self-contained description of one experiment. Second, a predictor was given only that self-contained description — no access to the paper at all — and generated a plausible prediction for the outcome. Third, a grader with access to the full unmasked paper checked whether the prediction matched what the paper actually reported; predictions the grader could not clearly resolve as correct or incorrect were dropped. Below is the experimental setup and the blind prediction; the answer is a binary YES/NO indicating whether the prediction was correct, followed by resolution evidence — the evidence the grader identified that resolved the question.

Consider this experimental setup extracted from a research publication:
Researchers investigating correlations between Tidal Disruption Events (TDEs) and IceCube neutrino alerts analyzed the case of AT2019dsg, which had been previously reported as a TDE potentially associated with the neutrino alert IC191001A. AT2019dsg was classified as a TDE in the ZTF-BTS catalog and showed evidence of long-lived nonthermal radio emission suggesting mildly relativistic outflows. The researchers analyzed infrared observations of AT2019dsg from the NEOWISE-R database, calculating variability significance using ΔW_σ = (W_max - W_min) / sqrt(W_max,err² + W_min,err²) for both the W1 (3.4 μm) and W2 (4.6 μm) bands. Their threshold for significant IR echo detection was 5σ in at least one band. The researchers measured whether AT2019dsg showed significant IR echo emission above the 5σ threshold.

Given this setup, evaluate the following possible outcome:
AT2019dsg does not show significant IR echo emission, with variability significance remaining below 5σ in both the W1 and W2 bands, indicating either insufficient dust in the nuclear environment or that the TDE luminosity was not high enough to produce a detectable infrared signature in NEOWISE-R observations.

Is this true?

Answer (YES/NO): NO